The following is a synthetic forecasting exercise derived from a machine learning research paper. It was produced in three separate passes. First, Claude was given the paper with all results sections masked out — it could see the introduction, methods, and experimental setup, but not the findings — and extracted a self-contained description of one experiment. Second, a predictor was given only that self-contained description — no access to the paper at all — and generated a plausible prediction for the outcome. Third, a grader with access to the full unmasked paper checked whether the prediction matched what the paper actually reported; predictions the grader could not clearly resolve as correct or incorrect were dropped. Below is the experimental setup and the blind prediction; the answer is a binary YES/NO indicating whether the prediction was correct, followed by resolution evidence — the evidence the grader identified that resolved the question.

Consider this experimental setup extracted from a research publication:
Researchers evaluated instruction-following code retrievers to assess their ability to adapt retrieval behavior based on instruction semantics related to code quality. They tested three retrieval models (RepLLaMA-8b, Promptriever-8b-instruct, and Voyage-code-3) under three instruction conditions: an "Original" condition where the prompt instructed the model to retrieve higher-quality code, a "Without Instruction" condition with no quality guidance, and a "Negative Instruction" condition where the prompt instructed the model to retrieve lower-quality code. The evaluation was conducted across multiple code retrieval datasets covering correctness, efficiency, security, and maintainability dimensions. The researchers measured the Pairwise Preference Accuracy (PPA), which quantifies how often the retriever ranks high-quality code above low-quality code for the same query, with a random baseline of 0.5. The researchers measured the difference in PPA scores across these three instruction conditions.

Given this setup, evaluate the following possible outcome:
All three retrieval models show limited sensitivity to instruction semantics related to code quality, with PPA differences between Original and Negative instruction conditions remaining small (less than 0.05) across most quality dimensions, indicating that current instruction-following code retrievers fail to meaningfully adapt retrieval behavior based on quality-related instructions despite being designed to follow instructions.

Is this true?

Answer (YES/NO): YES